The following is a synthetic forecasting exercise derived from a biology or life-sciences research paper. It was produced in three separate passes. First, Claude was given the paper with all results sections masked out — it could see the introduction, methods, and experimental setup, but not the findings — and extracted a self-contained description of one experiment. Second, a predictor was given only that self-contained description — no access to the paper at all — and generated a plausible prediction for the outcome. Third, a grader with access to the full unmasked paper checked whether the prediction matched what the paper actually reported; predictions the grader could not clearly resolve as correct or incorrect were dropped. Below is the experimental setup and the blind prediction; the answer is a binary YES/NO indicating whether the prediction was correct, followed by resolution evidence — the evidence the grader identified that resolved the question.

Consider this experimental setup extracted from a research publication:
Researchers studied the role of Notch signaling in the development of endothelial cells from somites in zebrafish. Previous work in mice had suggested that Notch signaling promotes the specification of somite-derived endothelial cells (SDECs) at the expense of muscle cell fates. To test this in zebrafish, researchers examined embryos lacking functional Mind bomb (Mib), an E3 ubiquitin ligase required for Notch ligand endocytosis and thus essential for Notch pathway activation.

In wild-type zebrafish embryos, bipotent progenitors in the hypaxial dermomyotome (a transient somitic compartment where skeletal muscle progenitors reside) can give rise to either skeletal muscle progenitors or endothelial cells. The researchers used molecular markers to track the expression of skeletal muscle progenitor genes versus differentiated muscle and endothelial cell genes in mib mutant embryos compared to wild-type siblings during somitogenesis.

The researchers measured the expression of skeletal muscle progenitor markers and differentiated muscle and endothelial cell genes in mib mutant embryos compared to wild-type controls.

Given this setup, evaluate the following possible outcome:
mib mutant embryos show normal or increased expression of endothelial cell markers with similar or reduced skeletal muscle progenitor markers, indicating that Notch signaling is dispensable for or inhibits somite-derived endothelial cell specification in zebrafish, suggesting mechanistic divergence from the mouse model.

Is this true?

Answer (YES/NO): YES